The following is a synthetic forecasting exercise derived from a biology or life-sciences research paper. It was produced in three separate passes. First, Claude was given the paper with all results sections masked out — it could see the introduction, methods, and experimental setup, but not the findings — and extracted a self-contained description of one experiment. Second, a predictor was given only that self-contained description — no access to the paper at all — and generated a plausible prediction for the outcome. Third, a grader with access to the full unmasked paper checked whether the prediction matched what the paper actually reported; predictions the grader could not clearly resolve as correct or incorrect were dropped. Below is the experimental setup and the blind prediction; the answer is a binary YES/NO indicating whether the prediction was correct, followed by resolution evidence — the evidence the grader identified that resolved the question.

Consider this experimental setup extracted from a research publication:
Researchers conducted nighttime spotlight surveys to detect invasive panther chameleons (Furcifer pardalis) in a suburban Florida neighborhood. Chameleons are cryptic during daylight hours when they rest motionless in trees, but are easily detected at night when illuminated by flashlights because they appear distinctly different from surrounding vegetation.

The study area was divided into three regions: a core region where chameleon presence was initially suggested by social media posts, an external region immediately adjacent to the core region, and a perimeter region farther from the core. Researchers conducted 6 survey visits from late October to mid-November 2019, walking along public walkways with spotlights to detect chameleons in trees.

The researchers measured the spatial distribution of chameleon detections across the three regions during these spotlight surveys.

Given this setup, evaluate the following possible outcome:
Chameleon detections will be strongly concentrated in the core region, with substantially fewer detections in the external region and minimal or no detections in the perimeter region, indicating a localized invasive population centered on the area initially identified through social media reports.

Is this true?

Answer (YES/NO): YES